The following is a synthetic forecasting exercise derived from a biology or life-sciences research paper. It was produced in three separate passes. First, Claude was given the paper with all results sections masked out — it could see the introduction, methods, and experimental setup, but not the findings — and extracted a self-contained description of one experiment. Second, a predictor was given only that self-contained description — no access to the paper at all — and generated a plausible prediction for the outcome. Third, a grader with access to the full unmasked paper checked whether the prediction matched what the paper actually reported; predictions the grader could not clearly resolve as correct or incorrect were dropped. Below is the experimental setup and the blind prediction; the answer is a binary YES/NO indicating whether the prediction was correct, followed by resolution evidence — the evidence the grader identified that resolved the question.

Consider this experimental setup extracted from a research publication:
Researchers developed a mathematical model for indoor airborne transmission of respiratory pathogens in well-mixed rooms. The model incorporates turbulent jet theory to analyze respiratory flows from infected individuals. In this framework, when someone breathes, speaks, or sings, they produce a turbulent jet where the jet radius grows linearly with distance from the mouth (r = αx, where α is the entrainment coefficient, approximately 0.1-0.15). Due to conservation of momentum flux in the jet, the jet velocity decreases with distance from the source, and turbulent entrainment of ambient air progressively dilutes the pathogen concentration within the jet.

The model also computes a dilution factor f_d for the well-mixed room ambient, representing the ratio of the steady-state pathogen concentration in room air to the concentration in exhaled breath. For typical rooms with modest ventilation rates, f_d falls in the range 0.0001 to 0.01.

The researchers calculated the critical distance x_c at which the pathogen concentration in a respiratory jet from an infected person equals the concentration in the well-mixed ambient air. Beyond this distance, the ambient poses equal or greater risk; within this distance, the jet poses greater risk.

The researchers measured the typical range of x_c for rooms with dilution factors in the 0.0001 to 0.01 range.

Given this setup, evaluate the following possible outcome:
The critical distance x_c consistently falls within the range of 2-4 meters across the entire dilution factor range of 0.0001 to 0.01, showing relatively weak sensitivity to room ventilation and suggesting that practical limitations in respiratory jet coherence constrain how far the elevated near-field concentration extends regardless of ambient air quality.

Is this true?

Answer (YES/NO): NO